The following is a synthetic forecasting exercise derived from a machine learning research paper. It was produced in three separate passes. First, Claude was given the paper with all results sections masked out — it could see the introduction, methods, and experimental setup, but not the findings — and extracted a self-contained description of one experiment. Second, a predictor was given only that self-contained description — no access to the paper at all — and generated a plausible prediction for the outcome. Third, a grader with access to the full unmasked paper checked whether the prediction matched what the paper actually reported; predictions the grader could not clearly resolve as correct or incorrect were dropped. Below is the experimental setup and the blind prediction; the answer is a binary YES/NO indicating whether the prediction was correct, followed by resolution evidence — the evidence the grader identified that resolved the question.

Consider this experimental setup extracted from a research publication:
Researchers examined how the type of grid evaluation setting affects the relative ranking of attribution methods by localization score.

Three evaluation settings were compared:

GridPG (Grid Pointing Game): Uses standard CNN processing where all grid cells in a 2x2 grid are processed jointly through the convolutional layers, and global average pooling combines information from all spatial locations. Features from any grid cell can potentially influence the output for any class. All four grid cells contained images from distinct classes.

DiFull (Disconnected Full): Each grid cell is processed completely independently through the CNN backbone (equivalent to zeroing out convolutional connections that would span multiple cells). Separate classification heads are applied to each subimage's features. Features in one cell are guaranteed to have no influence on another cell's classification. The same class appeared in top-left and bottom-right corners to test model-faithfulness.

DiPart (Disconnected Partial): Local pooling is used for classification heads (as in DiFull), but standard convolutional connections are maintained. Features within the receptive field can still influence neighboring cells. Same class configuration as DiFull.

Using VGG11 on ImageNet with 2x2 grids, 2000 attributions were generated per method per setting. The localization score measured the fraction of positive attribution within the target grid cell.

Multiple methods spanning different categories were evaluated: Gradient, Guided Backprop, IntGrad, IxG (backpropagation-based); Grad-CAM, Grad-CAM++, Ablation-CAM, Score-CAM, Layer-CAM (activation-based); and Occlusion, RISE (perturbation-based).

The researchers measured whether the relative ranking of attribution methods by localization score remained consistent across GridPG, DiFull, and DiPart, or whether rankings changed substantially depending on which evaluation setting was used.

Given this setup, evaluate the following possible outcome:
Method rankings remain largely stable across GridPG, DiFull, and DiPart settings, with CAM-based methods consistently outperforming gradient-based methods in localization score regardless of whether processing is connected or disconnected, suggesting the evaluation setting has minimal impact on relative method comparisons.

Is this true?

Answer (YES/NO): NO